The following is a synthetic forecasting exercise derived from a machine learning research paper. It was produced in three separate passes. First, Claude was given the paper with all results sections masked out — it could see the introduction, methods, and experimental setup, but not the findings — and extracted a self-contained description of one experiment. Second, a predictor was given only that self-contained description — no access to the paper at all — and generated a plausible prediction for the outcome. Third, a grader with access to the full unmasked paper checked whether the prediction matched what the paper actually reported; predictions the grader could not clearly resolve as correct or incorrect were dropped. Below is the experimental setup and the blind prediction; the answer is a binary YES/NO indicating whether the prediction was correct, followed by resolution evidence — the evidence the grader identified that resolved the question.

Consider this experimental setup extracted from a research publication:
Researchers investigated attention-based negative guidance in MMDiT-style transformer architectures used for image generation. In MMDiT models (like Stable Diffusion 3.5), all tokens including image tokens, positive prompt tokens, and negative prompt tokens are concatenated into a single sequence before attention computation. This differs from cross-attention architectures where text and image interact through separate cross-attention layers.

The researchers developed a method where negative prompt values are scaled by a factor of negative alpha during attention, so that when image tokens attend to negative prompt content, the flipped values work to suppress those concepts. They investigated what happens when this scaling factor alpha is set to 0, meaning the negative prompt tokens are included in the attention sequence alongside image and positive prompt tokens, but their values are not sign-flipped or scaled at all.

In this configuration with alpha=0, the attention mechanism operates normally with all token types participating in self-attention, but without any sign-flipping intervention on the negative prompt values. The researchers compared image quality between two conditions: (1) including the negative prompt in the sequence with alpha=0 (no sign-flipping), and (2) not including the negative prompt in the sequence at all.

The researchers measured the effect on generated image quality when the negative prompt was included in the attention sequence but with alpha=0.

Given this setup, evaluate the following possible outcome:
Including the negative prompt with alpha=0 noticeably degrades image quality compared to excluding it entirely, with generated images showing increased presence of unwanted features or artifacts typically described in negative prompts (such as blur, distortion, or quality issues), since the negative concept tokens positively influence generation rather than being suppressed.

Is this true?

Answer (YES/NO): NO